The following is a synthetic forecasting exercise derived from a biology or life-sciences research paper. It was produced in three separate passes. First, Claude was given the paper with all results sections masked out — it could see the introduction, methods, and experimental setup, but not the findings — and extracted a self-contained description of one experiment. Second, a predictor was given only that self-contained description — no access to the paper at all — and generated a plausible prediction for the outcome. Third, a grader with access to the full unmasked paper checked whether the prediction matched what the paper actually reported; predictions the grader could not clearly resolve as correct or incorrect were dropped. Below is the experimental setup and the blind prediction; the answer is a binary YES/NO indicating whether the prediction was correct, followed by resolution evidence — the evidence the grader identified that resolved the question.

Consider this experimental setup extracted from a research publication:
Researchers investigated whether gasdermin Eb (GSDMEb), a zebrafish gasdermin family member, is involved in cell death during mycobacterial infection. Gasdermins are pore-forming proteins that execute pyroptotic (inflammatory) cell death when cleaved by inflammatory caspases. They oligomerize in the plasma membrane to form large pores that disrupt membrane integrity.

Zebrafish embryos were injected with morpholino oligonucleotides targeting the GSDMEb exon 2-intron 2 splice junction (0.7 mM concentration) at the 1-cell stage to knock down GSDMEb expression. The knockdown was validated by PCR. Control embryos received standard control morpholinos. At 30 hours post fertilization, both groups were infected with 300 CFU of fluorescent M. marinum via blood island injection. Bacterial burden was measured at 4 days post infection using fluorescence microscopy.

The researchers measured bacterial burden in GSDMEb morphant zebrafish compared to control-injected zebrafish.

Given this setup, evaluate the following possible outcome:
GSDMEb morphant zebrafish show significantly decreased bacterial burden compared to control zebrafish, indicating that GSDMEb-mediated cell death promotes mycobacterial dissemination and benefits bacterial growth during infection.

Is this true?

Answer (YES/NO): YES